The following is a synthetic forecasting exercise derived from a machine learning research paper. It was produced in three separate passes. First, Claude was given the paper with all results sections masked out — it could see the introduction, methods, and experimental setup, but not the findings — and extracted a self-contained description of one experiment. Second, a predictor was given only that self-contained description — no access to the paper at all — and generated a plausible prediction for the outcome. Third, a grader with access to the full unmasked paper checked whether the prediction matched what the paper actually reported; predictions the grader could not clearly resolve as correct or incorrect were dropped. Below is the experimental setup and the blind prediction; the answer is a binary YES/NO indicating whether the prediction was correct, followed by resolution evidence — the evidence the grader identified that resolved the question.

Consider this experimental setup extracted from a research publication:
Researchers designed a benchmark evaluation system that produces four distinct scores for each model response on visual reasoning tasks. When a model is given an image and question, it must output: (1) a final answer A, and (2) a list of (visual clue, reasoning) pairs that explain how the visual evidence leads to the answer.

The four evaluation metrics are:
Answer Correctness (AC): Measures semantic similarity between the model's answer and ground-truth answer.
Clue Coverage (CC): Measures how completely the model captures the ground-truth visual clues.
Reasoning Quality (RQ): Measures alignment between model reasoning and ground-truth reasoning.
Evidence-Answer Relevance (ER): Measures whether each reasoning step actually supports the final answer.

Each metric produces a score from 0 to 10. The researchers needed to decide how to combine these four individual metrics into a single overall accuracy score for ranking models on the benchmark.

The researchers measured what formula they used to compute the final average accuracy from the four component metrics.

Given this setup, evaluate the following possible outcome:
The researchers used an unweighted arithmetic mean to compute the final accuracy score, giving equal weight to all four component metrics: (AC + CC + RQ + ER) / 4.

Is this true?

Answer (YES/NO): YES